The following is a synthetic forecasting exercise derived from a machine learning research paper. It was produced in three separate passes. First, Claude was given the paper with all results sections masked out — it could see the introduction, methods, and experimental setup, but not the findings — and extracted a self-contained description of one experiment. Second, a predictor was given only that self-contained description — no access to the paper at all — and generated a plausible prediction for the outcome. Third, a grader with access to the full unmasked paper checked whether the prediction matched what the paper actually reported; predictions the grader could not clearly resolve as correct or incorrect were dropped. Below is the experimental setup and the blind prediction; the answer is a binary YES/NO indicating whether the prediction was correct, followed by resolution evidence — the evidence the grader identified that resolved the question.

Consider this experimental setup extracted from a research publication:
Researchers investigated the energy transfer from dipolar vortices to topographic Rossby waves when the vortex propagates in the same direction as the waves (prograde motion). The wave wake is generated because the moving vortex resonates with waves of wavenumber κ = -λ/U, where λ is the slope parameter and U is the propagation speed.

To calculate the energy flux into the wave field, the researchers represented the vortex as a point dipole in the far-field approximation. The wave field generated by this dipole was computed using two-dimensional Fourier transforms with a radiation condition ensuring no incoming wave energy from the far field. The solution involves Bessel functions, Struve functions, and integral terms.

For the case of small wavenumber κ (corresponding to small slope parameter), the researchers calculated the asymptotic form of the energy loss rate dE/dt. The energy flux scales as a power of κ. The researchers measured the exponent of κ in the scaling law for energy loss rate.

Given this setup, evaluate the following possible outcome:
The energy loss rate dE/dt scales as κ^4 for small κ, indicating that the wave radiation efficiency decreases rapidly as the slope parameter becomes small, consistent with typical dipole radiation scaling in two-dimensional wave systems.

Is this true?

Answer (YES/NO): YES